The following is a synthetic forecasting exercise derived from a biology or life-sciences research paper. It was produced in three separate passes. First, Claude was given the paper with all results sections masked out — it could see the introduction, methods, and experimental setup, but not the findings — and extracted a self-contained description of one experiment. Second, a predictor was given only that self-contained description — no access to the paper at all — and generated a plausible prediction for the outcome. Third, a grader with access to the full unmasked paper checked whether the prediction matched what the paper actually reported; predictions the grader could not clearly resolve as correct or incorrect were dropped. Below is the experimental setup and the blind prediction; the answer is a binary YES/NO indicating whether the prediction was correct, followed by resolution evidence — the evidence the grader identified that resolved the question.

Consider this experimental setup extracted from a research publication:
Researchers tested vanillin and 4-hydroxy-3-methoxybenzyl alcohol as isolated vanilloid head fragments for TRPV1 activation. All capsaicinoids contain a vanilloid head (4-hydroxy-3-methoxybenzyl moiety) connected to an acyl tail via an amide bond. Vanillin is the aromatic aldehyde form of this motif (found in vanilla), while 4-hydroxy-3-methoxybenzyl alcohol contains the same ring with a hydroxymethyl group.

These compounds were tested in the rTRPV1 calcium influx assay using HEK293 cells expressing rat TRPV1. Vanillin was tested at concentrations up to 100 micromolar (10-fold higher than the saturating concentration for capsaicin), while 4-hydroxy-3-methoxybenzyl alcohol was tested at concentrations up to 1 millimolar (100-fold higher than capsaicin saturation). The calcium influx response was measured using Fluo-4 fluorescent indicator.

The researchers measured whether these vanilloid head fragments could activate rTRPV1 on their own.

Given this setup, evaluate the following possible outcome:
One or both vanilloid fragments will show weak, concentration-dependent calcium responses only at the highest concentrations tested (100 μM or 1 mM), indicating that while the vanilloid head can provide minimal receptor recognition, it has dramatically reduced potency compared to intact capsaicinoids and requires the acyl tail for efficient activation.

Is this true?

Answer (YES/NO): NO